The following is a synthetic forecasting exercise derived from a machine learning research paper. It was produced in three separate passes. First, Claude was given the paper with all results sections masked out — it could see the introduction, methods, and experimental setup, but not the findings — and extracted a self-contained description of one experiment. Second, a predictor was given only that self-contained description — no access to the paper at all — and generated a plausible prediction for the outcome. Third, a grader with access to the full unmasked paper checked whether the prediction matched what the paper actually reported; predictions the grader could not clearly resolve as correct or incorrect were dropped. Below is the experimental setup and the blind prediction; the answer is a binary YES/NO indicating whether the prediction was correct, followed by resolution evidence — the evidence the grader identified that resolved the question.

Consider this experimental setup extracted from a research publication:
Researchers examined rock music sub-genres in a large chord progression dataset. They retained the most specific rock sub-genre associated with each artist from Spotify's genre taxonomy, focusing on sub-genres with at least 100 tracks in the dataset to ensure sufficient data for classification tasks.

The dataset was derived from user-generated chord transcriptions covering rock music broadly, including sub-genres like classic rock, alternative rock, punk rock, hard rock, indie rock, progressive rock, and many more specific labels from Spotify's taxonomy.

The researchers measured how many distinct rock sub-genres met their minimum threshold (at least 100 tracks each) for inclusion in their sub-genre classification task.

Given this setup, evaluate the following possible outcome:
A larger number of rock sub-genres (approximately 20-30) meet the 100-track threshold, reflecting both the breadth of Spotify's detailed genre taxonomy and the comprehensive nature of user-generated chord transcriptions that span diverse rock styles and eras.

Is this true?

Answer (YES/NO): NO